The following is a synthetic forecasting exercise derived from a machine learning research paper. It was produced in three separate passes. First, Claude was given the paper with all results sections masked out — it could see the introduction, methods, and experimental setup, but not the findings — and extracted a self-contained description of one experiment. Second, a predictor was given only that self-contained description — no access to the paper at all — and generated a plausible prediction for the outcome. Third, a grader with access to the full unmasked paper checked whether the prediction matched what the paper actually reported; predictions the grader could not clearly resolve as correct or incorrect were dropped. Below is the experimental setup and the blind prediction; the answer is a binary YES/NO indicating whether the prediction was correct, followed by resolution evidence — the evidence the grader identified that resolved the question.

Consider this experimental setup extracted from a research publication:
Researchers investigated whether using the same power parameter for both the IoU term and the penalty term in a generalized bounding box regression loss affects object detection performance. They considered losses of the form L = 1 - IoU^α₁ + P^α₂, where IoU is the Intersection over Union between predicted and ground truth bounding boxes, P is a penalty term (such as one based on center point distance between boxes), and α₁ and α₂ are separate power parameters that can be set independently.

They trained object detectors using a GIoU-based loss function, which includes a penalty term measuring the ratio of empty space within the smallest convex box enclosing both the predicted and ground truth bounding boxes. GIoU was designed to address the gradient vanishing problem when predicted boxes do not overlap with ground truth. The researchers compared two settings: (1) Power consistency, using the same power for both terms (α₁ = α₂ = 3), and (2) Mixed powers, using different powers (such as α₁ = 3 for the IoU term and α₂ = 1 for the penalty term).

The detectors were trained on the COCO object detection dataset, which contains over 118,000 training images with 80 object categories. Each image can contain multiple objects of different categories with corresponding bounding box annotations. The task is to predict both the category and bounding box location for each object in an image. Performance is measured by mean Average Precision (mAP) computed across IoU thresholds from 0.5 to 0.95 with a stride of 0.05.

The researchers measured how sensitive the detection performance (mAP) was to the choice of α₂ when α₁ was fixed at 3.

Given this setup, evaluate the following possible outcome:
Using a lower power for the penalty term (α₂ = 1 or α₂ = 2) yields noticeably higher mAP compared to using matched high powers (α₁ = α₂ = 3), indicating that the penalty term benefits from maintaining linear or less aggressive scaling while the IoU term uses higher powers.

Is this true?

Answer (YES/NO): NO